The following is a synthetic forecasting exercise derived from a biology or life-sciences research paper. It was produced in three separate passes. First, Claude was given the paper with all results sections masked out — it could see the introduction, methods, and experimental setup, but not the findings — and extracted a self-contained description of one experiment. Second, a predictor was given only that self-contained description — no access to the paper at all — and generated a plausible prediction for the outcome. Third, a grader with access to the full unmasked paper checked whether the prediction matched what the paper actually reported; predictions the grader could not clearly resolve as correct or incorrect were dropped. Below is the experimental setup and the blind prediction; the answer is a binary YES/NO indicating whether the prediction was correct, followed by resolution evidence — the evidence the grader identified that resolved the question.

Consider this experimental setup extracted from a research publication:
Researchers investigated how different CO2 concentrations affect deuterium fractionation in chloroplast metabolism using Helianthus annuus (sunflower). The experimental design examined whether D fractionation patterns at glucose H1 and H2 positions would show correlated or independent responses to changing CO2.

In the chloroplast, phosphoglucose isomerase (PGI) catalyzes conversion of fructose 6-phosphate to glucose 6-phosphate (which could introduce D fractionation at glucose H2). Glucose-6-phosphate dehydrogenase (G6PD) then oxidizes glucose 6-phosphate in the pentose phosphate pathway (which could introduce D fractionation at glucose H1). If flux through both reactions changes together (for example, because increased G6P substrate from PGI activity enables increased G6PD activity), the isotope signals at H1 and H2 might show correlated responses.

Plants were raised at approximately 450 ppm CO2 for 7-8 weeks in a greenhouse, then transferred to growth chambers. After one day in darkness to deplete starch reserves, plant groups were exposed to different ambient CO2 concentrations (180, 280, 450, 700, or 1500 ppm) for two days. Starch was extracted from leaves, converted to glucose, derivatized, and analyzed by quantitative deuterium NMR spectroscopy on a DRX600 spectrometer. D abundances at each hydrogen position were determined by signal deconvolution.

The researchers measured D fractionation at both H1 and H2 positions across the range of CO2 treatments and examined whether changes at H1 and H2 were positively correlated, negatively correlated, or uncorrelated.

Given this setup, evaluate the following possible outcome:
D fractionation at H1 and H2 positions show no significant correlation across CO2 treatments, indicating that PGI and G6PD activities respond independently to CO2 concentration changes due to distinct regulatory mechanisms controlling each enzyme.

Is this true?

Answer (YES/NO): NO